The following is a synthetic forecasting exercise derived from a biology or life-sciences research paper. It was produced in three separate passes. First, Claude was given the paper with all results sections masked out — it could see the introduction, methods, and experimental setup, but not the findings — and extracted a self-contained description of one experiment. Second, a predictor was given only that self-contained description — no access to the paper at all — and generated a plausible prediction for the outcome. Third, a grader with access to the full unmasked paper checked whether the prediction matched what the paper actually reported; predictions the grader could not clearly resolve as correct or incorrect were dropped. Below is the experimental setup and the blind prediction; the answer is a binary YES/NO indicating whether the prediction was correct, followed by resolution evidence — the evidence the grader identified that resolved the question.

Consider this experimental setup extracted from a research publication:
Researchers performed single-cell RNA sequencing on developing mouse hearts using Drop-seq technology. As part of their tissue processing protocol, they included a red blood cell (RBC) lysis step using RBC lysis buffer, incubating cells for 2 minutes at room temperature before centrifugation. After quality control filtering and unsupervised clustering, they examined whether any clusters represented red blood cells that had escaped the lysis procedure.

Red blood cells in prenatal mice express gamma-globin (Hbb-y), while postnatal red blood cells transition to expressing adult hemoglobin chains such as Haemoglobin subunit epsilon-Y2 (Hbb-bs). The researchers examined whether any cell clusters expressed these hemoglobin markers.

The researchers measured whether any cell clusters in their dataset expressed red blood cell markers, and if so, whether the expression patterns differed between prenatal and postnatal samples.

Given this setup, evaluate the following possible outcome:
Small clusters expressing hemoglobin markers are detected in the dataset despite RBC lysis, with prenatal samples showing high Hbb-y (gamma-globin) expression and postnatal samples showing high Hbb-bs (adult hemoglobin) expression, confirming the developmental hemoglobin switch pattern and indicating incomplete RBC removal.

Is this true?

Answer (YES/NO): YES